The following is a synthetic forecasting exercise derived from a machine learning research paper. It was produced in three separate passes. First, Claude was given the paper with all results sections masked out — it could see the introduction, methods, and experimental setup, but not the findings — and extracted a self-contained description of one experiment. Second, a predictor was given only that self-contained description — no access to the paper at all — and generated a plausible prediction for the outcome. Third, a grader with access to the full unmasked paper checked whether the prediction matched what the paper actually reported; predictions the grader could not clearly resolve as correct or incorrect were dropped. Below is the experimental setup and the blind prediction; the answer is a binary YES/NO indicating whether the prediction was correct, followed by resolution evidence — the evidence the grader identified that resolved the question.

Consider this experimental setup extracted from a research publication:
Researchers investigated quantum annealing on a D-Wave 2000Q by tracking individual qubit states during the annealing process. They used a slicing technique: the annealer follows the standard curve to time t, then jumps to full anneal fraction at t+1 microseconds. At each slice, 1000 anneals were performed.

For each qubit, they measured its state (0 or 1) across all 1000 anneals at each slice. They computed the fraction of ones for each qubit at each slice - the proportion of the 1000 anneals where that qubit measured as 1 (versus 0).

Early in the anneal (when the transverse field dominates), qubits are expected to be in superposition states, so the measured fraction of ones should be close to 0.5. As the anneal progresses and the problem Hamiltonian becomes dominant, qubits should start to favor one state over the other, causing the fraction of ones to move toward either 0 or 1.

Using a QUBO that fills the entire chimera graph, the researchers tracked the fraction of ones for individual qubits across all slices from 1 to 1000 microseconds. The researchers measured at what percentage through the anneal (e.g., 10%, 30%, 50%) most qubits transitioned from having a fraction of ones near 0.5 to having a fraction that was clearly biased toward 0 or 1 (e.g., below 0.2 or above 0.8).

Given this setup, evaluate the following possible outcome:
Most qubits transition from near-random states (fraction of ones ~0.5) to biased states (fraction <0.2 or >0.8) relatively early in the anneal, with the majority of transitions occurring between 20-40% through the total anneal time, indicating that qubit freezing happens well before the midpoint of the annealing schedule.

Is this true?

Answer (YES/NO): NO